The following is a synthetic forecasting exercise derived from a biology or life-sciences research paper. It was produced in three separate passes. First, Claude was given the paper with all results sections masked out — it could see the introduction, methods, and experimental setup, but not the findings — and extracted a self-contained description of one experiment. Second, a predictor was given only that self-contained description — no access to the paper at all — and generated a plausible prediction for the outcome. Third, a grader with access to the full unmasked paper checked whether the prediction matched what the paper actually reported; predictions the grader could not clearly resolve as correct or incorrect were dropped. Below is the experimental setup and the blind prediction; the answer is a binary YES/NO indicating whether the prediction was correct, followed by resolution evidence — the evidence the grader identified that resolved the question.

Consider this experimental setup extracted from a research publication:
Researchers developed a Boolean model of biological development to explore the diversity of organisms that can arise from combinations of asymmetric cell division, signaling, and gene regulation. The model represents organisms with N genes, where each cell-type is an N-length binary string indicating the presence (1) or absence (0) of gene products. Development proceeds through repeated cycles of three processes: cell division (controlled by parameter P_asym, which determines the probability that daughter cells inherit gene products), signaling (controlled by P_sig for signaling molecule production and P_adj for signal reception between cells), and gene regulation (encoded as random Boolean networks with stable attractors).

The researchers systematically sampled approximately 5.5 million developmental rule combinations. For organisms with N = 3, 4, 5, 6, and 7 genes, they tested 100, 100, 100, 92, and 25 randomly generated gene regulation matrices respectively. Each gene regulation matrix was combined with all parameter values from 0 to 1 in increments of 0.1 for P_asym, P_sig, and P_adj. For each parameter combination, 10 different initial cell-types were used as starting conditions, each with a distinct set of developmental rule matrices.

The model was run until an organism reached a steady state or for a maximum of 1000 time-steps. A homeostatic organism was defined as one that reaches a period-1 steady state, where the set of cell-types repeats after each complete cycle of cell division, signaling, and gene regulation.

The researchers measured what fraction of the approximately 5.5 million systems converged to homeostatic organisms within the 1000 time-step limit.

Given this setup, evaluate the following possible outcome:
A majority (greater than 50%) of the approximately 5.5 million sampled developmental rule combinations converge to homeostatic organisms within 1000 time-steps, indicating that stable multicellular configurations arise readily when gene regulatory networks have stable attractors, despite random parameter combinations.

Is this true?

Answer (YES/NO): YES